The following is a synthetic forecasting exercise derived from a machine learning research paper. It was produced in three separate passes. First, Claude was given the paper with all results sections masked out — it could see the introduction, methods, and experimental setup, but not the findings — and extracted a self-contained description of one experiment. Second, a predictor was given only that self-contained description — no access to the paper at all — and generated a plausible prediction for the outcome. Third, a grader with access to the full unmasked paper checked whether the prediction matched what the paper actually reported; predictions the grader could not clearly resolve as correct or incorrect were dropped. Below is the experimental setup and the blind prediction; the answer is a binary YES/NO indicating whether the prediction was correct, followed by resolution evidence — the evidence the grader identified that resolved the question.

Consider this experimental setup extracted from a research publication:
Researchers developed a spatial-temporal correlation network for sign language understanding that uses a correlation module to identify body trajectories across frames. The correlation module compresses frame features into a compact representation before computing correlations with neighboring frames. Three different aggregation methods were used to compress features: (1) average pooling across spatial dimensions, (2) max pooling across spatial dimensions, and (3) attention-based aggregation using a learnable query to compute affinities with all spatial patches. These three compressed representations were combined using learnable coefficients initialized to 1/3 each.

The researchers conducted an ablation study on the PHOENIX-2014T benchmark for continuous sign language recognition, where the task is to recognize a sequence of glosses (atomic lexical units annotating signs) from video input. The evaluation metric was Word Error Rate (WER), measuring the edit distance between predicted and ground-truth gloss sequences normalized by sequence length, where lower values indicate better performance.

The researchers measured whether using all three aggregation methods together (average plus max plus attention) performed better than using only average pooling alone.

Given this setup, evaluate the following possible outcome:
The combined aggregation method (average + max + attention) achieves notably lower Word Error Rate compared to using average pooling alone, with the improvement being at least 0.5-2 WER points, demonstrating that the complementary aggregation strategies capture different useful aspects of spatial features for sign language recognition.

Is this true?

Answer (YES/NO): YES